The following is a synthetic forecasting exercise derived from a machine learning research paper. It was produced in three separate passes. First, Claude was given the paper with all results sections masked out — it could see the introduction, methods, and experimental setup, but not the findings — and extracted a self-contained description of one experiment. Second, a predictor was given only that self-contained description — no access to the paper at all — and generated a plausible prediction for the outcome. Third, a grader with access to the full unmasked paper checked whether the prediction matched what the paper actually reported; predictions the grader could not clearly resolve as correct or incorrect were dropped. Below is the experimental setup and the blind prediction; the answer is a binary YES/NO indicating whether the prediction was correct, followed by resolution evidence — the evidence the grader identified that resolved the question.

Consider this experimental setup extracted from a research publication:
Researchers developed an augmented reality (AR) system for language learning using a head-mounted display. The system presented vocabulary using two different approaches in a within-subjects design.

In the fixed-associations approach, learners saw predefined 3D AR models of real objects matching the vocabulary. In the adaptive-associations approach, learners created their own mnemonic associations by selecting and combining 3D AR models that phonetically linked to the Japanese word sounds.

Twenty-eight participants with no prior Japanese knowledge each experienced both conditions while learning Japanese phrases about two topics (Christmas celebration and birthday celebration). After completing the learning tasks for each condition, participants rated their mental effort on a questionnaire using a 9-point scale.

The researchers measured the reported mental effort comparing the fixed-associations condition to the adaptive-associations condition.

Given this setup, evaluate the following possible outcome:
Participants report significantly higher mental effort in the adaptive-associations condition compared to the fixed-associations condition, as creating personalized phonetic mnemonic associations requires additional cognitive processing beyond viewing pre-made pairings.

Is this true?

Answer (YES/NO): NO